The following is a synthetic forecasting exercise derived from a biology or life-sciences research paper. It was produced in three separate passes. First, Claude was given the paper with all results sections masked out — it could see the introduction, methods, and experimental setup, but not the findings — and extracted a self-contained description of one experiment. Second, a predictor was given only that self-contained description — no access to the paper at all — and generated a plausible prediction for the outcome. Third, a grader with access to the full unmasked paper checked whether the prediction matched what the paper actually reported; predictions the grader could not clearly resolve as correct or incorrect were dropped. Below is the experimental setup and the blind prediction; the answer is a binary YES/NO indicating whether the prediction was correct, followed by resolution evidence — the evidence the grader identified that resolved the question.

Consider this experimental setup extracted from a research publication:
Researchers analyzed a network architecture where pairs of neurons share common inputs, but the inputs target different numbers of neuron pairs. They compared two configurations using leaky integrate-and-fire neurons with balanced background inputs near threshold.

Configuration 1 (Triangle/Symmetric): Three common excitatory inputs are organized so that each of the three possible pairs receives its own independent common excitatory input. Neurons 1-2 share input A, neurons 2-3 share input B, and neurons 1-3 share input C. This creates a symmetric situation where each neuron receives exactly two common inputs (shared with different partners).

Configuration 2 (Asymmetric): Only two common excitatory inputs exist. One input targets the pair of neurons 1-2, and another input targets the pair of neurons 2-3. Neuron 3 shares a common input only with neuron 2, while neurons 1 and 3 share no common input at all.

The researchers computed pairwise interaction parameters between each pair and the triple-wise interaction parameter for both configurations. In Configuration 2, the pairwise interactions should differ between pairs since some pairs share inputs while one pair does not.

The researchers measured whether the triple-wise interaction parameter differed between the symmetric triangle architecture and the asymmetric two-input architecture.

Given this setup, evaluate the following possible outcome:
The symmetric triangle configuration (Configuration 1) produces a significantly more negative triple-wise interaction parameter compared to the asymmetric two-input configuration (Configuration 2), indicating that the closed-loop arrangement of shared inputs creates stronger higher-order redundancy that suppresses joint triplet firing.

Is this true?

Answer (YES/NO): YES